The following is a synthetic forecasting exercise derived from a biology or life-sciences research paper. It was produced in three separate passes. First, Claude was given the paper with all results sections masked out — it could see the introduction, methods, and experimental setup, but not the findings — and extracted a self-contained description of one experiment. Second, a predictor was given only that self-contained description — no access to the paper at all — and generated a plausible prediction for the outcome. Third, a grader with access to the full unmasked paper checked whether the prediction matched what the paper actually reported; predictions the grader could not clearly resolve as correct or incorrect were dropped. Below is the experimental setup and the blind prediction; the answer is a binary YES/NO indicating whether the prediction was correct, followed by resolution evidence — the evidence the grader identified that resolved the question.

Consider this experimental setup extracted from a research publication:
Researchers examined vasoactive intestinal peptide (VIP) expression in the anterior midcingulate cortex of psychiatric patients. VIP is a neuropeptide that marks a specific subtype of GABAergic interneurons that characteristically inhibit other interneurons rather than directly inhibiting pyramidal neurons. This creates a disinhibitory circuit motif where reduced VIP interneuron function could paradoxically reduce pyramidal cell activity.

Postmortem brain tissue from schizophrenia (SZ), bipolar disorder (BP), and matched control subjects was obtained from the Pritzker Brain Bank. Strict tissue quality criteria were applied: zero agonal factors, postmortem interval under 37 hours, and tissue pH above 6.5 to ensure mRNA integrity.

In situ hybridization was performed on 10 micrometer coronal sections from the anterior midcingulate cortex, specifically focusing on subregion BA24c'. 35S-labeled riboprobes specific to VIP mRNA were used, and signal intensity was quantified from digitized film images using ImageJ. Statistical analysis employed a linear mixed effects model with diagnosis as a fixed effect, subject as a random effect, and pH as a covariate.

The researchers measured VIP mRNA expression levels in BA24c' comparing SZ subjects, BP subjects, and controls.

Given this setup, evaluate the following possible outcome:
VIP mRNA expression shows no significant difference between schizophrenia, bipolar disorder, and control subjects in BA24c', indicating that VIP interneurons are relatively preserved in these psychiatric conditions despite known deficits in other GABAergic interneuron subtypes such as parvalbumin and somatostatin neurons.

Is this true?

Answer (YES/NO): NO